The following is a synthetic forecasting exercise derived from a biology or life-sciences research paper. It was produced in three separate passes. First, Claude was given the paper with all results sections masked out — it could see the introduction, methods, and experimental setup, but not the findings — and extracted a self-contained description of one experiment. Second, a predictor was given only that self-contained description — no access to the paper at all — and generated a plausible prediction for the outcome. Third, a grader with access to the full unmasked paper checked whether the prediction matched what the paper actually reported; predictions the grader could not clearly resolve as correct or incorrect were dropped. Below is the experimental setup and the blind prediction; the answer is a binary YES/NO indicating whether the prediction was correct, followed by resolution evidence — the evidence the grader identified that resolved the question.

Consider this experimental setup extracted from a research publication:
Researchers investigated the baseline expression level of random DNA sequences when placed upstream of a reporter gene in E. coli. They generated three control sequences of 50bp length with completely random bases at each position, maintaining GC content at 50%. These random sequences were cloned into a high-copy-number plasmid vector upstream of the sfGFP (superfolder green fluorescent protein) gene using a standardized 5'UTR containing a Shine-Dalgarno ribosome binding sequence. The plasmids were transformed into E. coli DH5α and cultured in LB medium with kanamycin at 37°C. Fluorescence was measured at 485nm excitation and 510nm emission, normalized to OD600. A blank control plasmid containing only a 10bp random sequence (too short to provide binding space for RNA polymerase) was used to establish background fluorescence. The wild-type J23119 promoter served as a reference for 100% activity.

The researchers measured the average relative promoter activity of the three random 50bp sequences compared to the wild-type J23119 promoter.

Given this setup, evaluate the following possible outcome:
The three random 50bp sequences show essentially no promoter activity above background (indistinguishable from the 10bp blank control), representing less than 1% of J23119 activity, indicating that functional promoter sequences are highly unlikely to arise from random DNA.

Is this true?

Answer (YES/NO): NO